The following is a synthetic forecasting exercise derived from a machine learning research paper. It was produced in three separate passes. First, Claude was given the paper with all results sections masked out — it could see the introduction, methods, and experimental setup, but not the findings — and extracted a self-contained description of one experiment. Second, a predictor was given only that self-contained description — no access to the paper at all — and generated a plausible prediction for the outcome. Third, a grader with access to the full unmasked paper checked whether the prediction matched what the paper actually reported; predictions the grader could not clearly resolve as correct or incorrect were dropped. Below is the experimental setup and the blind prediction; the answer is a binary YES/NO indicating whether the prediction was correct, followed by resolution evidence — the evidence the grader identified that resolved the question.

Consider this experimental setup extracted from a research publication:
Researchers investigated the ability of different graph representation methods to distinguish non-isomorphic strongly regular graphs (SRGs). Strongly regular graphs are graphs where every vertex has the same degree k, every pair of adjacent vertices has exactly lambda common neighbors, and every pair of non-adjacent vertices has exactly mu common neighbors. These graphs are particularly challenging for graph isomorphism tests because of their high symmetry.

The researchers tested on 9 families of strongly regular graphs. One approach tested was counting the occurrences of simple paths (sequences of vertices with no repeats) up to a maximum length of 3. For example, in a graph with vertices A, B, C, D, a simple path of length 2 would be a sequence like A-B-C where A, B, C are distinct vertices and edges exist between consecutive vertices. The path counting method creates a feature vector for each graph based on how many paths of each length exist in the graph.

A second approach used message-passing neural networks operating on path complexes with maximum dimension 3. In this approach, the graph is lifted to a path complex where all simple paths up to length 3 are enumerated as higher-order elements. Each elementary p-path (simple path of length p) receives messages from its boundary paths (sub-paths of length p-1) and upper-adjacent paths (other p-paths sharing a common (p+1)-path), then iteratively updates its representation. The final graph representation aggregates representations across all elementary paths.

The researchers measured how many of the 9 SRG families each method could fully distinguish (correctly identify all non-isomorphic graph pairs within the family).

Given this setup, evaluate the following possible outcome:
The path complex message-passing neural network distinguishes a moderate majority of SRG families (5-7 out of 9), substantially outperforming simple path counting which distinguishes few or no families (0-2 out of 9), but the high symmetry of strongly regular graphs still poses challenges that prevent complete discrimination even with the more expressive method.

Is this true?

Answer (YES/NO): NO